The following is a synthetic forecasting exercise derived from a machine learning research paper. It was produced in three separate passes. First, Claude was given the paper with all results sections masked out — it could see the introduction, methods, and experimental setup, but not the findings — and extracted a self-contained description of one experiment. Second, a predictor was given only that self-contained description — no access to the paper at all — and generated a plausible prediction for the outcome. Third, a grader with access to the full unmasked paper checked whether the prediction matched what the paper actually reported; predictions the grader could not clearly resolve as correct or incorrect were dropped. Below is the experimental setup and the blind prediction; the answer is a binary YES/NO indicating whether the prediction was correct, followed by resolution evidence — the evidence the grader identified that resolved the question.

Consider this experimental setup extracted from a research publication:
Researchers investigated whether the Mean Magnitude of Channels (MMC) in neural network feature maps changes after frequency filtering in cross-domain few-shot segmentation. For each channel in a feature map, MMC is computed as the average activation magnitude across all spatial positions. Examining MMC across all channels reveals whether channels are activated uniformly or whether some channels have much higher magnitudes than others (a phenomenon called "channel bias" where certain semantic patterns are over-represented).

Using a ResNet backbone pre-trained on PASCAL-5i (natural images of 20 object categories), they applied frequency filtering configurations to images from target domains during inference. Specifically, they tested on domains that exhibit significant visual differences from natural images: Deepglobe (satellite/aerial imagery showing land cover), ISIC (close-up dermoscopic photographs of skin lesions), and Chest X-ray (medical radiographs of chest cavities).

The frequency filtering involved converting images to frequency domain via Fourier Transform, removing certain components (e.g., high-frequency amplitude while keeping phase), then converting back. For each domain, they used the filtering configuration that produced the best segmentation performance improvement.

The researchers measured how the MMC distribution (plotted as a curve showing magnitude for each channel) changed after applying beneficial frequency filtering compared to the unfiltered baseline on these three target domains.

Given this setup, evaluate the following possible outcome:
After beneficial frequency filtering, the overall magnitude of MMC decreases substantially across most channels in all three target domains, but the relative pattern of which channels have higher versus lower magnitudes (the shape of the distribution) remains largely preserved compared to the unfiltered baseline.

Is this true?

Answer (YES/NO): NO